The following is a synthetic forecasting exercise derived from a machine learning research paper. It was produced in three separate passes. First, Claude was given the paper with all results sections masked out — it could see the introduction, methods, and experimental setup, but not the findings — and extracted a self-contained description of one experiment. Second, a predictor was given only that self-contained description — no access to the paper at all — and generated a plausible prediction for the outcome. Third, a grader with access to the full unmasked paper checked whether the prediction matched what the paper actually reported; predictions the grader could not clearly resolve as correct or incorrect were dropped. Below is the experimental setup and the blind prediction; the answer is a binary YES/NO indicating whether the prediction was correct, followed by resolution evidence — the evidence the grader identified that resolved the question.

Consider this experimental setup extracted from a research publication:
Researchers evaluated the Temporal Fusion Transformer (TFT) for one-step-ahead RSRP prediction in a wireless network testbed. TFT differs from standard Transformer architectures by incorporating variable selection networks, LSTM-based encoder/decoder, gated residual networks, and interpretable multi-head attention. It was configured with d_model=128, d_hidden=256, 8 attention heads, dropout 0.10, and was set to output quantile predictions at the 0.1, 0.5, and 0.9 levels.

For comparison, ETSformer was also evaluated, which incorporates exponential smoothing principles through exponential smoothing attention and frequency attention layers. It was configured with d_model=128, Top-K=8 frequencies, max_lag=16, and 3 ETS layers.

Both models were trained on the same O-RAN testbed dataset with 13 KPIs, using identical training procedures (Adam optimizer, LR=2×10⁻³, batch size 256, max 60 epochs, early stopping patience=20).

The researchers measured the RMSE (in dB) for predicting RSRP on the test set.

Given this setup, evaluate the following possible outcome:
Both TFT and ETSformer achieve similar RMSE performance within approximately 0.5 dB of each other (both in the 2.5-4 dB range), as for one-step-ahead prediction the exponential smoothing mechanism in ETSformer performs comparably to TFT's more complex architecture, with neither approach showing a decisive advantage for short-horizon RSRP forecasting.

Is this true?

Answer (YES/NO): NO